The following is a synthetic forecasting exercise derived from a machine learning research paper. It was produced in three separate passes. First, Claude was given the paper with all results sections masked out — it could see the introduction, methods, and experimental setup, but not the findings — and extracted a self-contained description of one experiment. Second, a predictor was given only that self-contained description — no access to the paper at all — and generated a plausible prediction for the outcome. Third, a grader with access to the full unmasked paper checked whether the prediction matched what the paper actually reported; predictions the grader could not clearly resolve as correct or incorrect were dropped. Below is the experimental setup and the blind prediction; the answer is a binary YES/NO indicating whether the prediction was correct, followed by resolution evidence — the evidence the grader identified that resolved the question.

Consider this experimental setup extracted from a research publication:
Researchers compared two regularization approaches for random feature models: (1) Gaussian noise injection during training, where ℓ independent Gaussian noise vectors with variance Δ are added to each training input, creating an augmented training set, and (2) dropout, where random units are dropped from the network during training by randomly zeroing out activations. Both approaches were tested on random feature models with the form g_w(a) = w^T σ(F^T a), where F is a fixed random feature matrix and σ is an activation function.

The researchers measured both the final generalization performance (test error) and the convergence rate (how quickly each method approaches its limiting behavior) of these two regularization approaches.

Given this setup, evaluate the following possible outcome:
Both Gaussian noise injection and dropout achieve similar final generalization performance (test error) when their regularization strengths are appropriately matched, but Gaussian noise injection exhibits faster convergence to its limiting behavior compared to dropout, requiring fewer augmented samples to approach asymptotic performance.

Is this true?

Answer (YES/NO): NO